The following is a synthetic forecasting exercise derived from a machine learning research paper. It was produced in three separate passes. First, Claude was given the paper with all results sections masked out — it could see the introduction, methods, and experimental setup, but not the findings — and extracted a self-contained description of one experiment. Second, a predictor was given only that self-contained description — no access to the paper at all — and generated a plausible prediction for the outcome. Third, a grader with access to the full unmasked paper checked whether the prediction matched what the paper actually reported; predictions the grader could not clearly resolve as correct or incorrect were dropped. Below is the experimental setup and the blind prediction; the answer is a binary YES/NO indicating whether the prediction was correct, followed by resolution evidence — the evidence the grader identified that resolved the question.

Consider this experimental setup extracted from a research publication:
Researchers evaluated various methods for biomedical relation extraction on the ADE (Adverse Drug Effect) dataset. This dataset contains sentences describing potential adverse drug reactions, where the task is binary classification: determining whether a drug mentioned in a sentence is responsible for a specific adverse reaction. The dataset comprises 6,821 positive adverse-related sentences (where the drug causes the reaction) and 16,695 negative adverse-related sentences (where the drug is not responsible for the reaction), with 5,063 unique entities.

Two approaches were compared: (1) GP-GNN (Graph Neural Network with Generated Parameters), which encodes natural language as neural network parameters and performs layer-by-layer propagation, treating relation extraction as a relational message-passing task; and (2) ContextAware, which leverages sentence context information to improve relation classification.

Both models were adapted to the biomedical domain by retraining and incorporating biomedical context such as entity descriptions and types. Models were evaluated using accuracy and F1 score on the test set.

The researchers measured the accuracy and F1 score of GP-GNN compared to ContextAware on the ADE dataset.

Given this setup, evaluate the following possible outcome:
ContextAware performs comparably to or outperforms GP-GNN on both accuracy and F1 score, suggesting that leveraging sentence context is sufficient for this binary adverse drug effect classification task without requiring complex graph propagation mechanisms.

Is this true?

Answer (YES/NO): YES